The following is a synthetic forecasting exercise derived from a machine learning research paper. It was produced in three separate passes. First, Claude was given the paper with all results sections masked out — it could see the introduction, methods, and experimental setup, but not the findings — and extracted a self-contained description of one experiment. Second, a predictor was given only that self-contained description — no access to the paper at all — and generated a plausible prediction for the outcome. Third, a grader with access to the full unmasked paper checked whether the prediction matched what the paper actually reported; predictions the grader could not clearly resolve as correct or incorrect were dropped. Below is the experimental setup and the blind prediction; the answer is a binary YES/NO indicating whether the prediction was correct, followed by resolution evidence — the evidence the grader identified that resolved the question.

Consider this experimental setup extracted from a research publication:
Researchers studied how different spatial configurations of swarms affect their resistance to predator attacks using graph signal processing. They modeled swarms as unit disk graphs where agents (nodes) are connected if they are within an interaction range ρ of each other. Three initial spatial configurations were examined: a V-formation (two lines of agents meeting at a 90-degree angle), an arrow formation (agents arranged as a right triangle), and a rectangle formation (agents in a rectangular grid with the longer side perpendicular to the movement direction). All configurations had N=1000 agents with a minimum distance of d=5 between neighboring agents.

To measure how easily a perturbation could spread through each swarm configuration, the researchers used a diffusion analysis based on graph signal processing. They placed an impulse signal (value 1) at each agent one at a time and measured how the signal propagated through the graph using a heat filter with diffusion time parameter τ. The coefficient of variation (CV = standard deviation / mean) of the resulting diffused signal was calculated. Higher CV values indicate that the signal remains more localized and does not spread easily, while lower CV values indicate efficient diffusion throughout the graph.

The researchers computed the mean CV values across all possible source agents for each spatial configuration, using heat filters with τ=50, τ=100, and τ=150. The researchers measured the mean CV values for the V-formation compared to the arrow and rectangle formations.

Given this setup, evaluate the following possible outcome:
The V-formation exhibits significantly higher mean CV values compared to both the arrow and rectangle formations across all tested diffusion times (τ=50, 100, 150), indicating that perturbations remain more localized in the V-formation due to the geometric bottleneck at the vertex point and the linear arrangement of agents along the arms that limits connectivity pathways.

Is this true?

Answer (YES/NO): YES